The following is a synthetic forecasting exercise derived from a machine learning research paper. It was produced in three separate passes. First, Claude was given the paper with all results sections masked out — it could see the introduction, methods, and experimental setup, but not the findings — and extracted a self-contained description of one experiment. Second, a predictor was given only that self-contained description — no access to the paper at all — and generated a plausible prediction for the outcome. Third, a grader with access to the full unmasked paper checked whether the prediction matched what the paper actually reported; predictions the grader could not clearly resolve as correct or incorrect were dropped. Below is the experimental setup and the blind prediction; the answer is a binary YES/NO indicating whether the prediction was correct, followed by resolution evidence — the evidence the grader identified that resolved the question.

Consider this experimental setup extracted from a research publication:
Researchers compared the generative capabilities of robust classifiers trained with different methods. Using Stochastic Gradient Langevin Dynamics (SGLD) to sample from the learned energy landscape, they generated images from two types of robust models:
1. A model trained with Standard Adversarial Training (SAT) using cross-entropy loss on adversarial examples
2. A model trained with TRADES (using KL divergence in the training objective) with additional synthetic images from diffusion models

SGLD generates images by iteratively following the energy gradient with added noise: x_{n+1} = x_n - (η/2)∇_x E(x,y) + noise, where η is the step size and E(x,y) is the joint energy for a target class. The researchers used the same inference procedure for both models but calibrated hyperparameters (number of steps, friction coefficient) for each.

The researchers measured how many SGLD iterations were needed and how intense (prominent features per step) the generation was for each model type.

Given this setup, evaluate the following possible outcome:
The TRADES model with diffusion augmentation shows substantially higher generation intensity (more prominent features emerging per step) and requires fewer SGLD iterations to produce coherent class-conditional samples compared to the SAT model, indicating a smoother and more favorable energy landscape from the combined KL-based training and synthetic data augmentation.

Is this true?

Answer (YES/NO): NO